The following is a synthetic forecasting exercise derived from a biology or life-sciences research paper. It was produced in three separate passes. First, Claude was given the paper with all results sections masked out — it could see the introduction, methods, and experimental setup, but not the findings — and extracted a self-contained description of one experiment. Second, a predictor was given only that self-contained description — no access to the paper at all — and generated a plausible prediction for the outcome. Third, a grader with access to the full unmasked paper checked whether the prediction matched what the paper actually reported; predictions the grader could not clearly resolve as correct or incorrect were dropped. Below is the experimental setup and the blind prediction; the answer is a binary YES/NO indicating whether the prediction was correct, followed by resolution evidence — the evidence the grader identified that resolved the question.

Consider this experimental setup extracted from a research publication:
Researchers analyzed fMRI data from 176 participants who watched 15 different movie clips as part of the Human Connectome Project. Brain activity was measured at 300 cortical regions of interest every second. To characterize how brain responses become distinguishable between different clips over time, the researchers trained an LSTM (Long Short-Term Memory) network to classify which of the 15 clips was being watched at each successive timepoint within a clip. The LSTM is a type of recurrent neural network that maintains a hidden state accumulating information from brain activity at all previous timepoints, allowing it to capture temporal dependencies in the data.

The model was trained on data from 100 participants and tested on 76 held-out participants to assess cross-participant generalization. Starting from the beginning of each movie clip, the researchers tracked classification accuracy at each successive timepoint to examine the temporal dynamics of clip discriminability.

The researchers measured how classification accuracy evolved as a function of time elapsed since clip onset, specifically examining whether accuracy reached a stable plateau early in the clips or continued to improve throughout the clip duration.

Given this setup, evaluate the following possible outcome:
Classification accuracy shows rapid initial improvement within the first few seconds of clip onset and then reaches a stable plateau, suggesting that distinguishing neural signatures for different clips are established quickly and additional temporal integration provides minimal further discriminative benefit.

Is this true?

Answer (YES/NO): NO